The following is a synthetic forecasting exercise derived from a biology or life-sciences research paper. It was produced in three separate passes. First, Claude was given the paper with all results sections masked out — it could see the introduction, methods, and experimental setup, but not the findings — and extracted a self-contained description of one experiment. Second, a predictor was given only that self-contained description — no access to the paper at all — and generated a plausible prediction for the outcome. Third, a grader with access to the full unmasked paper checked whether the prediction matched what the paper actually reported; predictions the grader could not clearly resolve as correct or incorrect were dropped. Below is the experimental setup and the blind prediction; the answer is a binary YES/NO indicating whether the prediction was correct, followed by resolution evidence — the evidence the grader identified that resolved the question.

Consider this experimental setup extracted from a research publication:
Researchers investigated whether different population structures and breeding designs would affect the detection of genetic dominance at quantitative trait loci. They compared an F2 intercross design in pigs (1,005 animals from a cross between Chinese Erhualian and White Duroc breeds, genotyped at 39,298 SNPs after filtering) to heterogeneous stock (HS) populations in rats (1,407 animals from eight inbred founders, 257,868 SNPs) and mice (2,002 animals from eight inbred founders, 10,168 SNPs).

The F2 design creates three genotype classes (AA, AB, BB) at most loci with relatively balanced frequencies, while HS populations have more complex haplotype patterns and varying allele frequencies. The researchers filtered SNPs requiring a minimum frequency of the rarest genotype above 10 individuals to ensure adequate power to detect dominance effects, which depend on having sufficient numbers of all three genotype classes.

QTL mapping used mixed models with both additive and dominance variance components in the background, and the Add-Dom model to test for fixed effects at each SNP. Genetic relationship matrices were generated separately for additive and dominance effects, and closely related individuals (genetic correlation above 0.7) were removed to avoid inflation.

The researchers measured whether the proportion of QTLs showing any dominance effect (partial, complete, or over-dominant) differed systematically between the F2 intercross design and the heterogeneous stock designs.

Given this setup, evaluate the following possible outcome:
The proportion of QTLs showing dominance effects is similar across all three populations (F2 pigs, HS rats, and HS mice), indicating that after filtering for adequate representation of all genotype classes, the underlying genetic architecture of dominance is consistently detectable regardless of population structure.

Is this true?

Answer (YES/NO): YES